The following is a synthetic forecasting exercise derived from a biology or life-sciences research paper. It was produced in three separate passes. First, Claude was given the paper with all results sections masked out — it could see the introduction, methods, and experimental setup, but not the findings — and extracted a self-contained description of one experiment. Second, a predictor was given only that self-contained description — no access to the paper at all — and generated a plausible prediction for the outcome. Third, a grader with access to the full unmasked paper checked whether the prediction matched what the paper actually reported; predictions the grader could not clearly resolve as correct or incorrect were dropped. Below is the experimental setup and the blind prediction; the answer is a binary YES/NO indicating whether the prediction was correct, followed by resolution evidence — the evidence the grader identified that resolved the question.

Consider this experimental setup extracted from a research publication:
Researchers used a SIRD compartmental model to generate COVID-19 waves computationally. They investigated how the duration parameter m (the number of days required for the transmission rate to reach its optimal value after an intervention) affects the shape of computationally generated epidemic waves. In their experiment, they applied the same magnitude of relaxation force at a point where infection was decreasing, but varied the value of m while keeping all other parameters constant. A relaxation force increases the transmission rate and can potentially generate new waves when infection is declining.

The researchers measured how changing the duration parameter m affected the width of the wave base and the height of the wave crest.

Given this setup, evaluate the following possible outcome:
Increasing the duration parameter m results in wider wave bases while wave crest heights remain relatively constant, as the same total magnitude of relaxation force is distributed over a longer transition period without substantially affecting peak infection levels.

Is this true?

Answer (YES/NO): NO